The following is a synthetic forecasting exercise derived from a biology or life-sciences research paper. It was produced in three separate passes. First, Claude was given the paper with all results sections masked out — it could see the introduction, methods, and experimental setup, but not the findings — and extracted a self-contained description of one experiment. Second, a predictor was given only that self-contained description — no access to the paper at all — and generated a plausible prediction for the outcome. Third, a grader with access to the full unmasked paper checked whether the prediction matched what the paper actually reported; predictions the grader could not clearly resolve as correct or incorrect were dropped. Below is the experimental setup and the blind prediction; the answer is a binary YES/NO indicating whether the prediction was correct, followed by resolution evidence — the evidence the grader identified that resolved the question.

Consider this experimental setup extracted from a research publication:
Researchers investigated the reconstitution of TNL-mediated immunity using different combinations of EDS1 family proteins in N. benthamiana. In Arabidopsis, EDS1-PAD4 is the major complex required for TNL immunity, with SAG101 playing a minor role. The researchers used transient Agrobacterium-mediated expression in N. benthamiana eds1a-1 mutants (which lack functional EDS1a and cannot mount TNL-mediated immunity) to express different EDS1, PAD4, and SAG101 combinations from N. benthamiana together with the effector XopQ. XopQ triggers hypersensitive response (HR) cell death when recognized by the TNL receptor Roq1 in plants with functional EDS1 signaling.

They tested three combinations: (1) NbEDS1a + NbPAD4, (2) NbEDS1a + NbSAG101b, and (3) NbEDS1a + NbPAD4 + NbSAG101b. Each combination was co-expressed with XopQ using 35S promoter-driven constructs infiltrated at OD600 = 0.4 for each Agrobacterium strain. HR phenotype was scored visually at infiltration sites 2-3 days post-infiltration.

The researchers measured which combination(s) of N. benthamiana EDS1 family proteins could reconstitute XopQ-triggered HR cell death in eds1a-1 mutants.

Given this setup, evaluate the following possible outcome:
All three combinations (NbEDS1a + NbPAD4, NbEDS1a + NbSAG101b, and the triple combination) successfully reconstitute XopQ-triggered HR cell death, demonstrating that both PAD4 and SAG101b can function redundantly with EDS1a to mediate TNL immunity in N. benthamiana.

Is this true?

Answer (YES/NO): NO